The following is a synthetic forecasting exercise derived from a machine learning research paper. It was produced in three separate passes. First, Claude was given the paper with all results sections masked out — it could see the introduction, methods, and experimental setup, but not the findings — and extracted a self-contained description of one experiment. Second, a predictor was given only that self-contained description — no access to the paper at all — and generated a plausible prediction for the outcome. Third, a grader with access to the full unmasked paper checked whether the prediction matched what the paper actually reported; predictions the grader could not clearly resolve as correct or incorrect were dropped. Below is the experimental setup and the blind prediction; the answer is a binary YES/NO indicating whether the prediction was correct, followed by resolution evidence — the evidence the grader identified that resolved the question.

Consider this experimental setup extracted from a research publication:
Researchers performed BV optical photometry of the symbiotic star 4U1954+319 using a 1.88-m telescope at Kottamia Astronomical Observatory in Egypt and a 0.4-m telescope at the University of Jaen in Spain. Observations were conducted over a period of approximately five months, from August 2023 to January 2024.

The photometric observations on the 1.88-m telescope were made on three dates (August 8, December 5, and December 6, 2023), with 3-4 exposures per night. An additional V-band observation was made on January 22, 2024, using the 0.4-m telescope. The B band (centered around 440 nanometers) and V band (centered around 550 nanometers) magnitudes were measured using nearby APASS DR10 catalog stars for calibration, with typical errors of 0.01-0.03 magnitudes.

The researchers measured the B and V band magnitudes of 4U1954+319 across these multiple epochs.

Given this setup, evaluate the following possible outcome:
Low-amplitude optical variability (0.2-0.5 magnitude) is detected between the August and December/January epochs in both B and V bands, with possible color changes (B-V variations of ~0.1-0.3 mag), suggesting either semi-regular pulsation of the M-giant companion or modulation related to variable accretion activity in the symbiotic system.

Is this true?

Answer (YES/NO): NO